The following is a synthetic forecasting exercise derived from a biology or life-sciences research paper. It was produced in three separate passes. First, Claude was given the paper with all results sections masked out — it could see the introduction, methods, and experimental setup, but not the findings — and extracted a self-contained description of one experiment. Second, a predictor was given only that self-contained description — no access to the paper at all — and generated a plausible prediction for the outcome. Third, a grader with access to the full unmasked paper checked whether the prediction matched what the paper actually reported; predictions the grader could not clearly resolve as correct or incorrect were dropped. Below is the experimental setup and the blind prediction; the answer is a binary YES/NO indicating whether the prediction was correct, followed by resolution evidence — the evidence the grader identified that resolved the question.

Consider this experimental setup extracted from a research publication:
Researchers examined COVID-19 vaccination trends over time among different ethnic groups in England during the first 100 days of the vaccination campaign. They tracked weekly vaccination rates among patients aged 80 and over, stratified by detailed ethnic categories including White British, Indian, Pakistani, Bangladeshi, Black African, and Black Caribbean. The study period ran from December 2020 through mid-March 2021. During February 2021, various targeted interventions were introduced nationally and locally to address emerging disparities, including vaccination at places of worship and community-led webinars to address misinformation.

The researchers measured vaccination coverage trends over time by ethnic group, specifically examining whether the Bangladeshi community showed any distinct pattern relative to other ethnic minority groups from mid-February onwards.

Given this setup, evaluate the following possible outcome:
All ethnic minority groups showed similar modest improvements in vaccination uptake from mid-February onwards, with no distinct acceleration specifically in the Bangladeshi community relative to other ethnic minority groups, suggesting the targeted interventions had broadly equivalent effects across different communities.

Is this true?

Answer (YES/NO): NO